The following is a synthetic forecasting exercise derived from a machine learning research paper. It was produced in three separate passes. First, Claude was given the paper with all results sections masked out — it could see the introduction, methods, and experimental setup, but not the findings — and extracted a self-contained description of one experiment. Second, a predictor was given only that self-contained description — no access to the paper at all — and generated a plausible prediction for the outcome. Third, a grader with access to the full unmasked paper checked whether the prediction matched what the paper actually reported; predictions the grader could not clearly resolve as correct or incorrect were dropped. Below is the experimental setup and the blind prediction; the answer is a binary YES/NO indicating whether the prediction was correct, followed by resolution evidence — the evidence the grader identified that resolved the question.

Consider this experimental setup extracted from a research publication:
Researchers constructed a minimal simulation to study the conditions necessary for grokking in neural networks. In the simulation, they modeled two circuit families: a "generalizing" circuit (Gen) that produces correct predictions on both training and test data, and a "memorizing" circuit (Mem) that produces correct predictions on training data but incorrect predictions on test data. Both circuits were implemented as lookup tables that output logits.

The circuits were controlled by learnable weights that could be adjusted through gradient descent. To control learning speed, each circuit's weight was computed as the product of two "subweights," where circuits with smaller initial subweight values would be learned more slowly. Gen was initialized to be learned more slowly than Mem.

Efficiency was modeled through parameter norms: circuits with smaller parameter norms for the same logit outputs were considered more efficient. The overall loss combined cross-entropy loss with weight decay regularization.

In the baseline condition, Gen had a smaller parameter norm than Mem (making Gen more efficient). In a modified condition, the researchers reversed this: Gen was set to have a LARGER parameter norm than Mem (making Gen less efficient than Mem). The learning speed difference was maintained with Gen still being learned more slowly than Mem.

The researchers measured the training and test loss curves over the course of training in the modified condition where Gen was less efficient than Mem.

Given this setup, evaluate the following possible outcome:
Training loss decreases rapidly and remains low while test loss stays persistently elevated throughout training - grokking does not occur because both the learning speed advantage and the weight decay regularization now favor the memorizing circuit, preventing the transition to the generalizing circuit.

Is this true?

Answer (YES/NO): YES